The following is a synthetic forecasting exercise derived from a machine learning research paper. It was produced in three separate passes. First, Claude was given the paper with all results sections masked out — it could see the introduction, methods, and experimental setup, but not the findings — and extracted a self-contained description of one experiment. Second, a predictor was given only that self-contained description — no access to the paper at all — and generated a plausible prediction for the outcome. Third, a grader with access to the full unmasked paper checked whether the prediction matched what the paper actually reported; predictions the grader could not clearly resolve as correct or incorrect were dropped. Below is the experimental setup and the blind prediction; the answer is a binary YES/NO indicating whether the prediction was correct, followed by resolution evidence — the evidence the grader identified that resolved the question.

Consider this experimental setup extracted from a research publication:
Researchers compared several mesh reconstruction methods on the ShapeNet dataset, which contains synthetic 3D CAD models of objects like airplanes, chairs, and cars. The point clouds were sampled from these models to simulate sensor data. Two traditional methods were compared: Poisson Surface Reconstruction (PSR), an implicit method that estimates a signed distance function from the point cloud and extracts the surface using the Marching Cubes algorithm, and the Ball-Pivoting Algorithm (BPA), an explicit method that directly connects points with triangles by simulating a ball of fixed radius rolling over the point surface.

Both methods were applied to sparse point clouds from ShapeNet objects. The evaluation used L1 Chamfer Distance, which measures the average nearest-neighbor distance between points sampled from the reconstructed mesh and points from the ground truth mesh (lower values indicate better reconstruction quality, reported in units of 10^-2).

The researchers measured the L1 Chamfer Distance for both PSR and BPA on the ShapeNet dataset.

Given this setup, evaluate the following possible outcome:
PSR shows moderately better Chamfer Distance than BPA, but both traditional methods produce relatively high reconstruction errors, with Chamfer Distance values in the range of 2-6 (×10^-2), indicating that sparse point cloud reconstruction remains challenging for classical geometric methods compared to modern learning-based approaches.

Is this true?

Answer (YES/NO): NO